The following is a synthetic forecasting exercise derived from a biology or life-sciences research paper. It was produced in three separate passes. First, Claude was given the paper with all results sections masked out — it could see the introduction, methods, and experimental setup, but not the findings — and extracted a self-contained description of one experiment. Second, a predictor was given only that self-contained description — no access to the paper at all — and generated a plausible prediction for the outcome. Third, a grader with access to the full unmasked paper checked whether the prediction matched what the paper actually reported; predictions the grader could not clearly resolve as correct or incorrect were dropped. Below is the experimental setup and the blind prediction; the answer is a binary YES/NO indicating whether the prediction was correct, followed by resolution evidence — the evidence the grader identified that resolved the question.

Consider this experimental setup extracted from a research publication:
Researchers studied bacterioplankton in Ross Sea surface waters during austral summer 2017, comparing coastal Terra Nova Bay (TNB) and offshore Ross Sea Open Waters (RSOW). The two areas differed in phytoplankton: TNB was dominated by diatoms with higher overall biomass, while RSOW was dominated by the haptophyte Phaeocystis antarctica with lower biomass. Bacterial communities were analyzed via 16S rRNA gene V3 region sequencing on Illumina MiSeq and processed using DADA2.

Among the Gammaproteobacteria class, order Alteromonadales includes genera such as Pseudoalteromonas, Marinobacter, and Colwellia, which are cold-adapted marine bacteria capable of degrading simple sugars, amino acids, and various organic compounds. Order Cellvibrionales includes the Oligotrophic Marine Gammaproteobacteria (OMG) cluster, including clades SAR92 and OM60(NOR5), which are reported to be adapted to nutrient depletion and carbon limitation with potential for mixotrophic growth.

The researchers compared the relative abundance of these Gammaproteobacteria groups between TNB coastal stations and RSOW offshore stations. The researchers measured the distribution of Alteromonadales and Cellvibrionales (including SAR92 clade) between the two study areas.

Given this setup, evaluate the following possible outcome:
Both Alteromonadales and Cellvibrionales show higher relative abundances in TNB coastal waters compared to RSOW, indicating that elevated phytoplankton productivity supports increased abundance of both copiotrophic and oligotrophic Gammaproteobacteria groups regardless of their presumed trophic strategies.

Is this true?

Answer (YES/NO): NO